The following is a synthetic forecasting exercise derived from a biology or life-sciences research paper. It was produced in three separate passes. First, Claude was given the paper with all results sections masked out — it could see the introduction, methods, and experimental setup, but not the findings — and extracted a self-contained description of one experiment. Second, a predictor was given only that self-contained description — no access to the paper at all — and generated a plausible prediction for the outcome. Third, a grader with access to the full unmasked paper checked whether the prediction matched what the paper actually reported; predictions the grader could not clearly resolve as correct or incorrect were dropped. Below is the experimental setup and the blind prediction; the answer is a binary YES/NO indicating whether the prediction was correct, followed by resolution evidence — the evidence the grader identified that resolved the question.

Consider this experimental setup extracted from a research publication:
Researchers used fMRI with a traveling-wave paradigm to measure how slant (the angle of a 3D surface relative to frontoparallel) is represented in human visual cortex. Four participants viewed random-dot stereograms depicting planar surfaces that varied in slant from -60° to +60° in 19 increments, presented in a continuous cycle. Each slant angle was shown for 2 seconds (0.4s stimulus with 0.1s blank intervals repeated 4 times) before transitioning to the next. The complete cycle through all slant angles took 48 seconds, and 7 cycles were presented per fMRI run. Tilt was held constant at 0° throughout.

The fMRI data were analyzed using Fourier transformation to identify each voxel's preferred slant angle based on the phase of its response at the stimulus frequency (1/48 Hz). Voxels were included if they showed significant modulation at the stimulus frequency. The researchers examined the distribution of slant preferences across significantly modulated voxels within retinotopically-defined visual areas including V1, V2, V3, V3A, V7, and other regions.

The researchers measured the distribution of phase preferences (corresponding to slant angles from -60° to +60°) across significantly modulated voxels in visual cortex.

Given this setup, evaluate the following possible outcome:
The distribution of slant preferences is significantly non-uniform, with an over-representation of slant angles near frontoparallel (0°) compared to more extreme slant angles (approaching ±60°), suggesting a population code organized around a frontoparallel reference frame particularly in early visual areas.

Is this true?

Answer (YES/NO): NO